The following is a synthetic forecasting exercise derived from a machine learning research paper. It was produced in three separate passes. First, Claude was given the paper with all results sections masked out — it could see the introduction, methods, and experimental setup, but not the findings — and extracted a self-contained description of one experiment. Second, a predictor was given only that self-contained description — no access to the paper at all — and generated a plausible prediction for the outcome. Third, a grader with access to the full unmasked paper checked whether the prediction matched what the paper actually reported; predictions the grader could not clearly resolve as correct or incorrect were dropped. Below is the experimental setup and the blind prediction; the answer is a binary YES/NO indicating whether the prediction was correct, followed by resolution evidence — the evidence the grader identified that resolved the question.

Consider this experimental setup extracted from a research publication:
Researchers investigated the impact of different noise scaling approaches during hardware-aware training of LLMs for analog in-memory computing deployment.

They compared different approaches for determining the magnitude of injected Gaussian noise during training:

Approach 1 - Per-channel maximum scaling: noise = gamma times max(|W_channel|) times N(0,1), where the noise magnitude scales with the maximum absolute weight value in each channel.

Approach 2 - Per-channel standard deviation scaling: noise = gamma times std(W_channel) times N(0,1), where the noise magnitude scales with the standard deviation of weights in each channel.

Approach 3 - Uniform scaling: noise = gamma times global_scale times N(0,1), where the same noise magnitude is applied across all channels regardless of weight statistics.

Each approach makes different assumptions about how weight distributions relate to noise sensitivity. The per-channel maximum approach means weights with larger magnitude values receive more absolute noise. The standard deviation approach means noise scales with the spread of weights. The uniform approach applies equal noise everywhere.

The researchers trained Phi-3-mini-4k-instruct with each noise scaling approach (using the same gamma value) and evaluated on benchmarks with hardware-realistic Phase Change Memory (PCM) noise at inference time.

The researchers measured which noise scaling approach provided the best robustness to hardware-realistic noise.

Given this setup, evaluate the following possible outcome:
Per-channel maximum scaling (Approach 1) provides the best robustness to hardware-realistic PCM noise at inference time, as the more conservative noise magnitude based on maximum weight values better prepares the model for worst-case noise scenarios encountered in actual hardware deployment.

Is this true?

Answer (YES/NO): YES